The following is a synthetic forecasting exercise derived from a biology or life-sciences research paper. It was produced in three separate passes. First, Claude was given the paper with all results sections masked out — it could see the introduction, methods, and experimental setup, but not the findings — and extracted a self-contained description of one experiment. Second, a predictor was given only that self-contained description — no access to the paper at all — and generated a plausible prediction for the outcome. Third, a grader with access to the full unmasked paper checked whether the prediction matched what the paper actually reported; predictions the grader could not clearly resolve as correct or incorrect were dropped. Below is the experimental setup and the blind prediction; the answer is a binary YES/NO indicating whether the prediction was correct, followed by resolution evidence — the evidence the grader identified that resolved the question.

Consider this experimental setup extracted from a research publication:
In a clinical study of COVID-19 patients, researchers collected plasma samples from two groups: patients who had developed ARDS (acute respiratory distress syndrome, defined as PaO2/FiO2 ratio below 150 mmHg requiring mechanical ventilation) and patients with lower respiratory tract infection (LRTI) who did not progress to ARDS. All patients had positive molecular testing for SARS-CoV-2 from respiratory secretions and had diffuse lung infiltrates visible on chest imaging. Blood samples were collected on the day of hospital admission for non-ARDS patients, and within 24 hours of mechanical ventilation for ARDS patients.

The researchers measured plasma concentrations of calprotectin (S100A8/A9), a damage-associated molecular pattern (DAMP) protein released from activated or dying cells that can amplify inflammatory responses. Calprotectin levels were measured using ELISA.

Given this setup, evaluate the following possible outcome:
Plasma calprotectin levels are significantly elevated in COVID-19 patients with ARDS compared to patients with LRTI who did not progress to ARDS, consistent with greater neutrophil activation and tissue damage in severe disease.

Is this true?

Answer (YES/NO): YES